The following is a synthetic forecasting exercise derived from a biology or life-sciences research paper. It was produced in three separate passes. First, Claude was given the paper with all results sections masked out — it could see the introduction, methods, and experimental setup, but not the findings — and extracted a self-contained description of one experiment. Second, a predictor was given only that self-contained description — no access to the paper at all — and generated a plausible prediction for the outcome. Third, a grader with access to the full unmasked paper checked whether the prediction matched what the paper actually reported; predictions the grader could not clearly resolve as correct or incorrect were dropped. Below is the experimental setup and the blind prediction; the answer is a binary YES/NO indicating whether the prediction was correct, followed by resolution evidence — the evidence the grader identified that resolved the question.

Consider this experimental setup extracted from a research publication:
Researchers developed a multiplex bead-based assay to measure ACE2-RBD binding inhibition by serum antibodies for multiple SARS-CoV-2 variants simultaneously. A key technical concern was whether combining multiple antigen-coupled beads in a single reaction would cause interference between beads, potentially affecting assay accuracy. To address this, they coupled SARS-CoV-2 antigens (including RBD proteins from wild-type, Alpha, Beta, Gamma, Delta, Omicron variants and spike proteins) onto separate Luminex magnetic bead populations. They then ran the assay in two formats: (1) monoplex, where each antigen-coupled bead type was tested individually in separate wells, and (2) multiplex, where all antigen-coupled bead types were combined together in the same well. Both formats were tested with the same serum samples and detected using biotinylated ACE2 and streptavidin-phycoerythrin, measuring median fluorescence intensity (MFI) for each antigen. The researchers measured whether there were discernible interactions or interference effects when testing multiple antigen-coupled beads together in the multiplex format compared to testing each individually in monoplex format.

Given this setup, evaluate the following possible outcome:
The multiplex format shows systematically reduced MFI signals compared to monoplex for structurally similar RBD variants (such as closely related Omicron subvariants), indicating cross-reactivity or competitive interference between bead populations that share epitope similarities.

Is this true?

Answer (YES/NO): NO